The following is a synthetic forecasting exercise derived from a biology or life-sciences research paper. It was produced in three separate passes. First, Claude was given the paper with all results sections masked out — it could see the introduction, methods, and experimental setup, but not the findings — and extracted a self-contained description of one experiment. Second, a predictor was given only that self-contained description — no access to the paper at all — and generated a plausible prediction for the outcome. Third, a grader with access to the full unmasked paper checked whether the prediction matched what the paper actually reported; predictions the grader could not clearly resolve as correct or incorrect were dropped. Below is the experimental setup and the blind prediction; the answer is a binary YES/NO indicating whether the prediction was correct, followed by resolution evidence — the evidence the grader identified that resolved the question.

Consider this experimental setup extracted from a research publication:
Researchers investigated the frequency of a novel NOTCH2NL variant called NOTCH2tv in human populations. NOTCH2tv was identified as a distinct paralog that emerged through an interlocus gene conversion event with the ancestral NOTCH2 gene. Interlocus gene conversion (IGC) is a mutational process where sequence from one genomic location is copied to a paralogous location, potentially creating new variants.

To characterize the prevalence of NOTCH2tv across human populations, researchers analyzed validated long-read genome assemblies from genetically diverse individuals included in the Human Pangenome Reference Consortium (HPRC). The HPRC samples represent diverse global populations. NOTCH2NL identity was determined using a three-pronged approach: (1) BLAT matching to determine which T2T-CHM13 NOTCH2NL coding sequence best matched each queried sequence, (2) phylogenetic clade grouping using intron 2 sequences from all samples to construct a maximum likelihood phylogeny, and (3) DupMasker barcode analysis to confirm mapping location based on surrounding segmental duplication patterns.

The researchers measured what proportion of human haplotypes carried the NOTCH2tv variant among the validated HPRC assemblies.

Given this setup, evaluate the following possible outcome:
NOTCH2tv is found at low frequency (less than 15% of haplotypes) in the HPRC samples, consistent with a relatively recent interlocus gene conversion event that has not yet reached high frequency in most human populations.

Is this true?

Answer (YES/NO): YES